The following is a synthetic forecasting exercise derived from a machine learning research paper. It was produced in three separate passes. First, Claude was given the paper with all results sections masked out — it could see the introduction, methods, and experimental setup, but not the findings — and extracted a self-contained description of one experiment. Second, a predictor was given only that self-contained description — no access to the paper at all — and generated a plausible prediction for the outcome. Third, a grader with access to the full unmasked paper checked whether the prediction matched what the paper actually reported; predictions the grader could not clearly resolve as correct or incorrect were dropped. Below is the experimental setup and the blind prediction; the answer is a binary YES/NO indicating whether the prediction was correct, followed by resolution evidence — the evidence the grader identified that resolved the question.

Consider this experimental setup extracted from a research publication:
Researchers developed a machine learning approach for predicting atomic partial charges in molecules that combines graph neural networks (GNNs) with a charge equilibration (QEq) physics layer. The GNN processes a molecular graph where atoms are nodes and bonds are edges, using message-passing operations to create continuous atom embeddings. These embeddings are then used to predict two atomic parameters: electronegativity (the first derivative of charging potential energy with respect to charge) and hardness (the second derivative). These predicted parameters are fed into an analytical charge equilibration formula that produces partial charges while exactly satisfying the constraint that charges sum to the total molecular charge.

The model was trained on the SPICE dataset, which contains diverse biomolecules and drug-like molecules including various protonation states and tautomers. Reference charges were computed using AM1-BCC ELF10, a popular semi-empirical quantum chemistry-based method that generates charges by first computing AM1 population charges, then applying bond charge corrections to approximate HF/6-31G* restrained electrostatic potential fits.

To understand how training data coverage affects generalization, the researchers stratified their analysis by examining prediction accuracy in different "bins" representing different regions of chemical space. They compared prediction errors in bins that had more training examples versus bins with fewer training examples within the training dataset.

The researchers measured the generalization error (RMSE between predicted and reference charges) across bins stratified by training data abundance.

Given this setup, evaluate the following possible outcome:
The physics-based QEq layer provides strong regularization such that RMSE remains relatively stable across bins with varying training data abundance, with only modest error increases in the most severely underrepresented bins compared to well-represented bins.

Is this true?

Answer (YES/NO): NO